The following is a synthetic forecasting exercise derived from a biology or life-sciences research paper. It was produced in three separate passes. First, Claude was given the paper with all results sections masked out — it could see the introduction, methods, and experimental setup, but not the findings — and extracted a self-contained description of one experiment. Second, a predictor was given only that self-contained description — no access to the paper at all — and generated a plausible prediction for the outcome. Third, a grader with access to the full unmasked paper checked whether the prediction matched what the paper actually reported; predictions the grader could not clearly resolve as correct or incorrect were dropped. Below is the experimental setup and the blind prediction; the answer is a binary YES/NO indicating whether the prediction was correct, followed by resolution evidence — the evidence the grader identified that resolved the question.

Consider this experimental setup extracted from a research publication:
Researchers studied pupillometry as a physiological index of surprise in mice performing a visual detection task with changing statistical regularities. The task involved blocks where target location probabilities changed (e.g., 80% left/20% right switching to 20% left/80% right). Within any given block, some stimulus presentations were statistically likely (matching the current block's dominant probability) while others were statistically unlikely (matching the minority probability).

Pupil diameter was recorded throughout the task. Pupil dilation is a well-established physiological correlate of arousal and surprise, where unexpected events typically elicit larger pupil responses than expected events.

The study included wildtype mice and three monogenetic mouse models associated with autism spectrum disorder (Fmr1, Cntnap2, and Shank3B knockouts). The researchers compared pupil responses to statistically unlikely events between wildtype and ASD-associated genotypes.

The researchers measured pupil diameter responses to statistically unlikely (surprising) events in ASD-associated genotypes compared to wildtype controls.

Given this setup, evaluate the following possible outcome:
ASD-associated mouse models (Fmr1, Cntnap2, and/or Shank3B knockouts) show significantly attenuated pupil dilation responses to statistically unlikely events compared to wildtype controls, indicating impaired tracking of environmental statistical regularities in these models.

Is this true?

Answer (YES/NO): YES